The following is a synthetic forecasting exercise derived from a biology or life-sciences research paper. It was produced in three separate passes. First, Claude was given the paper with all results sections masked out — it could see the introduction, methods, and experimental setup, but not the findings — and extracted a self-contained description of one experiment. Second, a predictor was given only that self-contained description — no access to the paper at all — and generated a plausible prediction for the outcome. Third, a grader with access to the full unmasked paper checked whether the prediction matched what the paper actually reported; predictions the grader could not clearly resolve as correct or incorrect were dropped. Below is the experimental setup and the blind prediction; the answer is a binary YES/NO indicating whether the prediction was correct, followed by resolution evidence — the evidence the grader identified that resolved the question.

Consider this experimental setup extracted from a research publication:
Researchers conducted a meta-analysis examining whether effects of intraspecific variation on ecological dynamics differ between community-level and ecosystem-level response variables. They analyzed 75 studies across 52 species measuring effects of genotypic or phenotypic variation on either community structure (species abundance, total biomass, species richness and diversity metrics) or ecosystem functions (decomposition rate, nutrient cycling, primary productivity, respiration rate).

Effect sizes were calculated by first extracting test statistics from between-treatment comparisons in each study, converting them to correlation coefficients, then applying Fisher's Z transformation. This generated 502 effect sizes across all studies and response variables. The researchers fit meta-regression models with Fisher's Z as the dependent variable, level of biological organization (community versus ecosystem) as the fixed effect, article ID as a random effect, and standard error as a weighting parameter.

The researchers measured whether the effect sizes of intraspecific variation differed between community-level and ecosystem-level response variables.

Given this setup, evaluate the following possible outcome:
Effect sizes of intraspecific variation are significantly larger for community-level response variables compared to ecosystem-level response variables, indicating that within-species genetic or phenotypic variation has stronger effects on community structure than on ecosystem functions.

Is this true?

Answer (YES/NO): NO